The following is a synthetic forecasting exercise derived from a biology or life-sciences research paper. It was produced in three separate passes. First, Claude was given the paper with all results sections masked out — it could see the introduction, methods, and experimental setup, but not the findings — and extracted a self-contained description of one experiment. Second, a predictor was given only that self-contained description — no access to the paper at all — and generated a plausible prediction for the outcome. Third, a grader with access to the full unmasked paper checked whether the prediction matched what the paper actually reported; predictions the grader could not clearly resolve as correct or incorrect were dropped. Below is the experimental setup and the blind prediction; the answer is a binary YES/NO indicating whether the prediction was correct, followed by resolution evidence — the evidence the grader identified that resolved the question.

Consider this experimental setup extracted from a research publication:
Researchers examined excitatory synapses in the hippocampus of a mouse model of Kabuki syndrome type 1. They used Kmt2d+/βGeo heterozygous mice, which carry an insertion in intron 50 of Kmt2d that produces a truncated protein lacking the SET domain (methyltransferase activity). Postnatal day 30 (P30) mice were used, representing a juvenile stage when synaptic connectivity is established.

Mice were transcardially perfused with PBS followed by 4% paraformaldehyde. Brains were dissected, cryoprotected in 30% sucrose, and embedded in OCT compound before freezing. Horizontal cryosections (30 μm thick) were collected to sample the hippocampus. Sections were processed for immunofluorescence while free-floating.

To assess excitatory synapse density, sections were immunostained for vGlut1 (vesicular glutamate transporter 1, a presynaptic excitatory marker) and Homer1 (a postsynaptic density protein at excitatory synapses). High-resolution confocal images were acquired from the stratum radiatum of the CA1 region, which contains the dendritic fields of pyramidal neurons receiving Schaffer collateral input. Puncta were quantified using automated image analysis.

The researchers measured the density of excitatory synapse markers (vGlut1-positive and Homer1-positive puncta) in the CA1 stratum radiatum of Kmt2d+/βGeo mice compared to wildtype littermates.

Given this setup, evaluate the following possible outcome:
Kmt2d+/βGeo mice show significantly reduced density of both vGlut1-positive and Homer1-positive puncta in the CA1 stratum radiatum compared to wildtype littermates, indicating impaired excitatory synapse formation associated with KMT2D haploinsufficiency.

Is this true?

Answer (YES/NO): NO